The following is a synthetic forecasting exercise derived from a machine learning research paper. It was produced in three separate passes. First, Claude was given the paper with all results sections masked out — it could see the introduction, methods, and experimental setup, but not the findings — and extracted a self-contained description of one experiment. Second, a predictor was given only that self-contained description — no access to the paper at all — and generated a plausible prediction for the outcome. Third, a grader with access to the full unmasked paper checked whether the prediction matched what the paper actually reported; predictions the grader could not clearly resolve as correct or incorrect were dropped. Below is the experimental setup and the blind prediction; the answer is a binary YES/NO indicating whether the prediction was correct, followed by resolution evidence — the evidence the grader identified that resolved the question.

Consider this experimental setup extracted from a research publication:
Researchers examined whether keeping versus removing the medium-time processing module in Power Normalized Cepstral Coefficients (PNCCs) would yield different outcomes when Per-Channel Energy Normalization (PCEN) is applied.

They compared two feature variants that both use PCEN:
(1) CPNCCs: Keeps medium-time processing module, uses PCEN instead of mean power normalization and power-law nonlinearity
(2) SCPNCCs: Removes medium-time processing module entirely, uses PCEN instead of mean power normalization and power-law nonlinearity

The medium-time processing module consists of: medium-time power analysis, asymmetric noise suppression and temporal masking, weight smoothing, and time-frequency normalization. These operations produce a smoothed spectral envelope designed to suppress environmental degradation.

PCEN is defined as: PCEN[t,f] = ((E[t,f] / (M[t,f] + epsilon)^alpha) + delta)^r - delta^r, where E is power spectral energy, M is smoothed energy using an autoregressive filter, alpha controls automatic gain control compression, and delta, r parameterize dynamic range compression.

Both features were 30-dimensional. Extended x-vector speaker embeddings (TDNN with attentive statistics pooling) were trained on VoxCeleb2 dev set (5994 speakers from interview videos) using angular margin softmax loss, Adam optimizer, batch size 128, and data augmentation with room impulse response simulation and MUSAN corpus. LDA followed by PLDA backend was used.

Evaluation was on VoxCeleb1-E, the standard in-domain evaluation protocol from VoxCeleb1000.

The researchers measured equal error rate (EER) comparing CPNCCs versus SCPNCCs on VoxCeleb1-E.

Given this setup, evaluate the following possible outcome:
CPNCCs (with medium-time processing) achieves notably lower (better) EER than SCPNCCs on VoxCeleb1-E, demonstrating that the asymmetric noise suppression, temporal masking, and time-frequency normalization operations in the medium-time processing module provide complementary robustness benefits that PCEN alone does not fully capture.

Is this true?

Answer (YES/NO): NO